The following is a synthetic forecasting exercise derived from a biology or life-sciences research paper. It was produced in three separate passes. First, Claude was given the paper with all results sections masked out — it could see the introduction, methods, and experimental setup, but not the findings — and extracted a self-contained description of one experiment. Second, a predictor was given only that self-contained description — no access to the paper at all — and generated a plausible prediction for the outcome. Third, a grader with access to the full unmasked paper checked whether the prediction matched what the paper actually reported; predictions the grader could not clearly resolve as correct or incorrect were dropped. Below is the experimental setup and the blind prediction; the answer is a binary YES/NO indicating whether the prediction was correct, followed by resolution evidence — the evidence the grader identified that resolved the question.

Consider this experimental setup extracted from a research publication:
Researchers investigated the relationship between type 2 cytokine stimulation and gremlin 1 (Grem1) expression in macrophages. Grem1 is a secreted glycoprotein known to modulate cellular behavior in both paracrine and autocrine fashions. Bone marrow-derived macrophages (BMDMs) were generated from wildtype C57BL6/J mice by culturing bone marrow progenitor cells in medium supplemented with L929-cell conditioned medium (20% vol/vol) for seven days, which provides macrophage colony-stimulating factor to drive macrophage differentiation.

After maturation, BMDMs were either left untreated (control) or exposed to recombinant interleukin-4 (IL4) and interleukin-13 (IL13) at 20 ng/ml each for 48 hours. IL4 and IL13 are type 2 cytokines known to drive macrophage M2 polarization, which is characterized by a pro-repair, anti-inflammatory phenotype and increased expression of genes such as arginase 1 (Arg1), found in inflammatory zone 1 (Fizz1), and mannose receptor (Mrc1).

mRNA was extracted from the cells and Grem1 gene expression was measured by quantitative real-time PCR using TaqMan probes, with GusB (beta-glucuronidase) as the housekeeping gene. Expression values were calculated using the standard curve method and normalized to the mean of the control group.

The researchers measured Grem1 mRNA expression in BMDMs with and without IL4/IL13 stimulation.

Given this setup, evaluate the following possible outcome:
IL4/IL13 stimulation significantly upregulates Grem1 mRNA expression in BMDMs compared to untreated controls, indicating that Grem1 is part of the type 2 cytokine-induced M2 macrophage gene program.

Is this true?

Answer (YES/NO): NO